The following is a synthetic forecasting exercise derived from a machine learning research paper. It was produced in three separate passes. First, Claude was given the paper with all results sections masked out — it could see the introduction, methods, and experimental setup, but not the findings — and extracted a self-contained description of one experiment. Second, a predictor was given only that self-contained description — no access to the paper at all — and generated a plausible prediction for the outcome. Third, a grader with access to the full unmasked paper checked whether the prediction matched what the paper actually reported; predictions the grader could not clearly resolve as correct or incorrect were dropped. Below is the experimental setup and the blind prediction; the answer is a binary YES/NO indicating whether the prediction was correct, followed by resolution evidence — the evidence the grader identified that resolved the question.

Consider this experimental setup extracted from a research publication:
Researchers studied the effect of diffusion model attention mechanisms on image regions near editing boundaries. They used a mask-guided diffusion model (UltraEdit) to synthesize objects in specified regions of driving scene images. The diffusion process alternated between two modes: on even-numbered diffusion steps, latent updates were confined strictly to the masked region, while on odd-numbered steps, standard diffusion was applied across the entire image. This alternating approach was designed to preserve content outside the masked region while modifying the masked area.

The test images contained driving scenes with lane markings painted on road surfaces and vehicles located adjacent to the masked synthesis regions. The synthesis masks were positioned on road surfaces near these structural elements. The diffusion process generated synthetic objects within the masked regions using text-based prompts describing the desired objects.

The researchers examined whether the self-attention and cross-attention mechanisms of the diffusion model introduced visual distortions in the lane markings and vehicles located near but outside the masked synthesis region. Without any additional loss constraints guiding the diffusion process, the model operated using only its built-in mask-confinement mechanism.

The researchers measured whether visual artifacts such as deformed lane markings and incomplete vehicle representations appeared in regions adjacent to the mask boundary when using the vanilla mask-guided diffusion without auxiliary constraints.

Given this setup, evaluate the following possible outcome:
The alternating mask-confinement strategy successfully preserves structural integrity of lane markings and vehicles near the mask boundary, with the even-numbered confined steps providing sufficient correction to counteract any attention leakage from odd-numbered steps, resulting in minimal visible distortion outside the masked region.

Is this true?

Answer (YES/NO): NO